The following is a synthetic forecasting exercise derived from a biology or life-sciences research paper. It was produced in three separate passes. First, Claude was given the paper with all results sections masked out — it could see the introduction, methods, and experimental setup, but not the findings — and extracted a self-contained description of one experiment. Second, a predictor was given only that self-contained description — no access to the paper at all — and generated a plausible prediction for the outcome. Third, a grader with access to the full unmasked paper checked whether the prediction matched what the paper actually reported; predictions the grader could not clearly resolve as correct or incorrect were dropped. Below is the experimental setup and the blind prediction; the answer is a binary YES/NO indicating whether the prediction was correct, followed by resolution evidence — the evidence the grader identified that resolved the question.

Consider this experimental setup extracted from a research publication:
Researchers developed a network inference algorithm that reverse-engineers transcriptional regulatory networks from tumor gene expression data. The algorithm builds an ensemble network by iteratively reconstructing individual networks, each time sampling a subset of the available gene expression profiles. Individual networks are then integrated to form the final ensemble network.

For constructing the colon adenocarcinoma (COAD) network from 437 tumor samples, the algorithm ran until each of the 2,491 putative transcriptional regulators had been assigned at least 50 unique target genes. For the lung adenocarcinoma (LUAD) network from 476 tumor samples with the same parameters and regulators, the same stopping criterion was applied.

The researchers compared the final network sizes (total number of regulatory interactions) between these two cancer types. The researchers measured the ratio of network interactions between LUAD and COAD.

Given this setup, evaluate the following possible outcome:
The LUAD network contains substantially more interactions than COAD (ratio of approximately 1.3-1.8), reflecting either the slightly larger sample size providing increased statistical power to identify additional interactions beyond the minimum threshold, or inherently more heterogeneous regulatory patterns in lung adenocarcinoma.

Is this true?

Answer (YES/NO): YES